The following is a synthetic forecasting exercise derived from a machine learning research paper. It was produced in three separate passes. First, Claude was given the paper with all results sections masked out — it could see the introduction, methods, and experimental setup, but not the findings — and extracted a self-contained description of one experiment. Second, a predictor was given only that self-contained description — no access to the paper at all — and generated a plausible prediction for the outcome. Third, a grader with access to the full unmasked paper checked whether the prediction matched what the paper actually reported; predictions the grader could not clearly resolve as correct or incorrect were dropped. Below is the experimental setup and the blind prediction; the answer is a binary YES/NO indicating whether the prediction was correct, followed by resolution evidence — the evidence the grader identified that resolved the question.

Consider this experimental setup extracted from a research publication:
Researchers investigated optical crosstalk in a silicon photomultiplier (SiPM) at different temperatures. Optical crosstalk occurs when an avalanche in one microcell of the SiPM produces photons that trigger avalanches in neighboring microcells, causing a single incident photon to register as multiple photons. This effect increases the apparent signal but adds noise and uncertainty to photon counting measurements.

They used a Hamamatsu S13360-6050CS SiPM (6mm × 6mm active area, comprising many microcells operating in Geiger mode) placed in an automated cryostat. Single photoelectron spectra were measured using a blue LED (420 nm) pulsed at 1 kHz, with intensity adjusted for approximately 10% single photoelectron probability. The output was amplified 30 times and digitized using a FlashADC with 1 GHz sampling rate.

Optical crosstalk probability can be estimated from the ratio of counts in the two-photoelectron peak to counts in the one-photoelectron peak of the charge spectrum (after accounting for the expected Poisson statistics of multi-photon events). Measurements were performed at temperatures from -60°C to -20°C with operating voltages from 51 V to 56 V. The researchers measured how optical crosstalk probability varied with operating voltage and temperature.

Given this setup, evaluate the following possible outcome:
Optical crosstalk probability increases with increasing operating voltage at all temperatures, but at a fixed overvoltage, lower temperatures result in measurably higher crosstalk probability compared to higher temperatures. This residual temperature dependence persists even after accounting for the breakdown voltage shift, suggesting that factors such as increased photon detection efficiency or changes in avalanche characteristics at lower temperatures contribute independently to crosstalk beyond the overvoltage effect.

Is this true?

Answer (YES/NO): NO